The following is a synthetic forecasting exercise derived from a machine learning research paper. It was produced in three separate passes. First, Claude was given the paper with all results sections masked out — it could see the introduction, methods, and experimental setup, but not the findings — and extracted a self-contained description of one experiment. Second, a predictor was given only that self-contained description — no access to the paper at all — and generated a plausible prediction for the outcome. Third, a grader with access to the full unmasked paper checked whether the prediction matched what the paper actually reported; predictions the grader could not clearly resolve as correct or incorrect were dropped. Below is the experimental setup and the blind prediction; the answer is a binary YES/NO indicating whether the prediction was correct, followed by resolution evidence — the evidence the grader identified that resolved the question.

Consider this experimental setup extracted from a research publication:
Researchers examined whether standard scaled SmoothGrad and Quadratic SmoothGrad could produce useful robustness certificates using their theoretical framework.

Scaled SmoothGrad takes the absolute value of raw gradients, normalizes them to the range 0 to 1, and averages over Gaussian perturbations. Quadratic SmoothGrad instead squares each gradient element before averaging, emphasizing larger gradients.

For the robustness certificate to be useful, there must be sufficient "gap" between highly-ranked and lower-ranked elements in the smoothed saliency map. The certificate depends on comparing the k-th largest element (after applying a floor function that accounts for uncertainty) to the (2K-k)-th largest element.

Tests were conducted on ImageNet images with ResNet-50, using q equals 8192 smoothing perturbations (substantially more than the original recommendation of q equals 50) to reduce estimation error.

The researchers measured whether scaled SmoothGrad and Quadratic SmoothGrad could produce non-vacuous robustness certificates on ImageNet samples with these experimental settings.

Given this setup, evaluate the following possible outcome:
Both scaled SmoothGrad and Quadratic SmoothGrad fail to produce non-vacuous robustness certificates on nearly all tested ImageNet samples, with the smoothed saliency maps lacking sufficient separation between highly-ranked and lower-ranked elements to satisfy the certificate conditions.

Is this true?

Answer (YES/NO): YES